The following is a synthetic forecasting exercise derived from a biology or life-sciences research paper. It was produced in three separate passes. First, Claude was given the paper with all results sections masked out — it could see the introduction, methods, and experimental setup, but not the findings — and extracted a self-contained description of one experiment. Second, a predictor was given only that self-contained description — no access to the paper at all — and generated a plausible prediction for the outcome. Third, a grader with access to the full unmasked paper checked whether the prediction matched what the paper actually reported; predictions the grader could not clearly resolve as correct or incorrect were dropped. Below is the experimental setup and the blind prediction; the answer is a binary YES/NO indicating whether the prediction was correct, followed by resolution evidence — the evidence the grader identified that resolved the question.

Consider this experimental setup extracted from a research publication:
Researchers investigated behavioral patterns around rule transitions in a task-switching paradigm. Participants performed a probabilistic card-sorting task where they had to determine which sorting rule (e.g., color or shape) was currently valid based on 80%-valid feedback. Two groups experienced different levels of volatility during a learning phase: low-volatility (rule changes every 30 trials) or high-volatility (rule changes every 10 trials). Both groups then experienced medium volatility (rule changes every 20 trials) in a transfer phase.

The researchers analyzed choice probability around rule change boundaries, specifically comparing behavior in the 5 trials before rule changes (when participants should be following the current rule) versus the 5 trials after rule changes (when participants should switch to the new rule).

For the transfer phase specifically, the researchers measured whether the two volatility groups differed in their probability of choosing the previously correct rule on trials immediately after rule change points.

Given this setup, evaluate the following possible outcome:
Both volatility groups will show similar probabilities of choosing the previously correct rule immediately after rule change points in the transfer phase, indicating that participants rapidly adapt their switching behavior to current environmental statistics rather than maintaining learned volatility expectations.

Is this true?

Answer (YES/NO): NO